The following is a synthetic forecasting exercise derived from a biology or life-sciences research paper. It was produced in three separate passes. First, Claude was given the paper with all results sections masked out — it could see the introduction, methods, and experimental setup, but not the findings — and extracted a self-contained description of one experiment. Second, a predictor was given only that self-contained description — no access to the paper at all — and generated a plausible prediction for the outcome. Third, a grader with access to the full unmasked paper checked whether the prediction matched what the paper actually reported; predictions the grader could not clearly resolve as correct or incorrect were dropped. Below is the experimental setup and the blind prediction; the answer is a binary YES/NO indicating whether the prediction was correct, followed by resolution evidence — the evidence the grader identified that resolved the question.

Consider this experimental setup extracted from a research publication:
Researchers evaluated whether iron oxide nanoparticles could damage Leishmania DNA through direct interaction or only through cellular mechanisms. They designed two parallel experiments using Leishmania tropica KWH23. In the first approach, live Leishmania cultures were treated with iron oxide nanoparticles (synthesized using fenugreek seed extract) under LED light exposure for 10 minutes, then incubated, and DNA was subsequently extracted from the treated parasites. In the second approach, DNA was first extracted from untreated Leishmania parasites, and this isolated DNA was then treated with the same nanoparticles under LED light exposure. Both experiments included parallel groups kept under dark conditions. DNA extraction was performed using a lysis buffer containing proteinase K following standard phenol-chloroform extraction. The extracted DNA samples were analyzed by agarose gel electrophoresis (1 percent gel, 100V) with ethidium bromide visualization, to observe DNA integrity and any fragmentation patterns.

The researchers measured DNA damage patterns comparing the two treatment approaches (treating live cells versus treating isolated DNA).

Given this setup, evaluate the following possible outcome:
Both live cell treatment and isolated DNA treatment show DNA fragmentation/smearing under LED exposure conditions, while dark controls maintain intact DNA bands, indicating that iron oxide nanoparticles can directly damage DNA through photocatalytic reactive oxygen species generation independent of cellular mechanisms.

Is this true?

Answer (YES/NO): YES